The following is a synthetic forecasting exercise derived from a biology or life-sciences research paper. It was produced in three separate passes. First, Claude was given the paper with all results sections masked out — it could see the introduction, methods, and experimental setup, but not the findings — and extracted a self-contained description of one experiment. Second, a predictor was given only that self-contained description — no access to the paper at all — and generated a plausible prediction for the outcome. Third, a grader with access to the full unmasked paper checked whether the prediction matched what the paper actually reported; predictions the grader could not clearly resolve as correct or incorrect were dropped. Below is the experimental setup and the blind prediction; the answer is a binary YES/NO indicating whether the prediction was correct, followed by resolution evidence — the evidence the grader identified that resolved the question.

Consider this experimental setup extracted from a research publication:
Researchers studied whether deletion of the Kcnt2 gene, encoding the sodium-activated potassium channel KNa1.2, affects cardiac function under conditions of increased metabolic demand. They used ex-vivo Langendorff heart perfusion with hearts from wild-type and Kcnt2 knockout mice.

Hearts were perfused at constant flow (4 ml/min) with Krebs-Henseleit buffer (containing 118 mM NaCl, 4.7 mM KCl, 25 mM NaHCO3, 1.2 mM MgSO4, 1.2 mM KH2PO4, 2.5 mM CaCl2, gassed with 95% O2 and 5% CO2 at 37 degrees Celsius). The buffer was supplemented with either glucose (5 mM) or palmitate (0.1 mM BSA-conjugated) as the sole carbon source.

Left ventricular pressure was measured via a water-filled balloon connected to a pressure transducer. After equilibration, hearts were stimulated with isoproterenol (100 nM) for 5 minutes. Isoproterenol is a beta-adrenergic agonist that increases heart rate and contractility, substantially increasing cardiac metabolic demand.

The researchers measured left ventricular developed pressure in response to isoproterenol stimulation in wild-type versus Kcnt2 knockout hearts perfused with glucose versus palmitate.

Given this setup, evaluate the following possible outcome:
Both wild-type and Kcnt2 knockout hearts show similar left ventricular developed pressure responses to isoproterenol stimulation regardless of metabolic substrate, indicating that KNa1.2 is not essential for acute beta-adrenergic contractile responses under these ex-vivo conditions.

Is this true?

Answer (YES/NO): NO